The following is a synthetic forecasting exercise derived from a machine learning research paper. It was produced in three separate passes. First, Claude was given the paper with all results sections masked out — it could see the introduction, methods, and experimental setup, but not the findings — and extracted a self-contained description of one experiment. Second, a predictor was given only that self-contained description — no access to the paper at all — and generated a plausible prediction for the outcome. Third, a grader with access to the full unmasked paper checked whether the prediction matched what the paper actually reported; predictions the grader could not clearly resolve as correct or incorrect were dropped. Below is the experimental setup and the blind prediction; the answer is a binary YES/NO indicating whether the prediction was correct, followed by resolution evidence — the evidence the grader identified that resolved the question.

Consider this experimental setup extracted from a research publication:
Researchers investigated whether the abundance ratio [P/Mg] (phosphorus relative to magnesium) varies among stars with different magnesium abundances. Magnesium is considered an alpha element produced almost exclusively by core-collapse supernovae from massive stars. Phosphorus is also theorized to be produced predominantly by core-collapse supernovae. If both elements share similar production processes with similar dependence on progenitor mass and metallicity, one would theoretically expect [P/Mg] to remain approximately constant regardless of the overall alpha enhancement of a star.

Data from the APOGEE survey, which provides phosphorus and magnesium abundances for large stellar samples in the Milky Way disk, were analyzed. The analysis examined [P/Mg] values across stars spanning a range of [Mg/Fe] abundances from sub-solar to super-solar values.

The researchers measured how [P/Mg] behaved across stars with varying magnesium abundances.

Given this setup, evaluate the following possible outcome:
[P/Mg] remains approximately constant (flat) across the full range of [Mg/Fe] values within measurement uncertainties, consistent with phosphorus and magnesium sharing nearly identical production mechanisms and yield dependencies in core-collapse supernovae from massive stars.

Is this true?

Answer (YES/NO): NO